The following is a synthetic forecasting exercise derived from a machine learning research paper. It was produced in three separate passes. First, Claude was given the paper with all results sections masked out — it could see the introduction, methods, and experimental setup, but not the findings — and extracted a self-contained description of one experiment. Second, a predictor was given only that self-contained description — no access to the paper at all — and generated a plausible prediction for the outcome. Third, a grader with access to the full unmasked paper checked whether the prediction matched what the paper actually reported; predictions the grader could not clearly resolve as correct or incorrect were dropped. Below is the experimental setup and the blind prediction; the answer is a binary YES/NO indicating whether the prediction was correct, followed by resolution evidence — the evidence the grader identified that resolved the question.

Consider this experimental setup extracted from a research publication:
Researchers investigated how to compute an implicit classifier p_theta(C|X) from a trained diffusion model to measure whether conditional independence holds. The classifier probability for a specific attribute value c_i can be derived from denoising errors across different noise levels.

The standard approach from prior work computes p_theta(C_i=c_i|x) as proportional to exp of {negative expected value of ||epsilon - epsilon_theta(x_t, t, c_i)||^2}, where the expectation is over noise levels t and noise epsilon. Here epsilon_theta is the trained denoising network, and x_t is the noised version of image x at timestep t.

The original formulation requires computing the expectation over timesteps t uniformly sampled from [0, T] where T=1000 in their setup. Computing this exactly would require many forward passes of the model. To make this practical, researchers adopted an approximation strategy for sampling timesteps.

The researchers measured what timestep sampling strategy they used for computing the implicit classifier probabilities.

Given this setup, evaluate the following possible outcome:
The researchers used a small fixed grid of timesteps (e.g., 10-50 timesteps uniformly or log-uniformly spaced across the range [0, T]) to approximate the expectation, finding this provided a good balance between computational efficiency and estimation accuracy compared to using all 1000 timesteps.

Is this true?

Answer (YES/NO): NO